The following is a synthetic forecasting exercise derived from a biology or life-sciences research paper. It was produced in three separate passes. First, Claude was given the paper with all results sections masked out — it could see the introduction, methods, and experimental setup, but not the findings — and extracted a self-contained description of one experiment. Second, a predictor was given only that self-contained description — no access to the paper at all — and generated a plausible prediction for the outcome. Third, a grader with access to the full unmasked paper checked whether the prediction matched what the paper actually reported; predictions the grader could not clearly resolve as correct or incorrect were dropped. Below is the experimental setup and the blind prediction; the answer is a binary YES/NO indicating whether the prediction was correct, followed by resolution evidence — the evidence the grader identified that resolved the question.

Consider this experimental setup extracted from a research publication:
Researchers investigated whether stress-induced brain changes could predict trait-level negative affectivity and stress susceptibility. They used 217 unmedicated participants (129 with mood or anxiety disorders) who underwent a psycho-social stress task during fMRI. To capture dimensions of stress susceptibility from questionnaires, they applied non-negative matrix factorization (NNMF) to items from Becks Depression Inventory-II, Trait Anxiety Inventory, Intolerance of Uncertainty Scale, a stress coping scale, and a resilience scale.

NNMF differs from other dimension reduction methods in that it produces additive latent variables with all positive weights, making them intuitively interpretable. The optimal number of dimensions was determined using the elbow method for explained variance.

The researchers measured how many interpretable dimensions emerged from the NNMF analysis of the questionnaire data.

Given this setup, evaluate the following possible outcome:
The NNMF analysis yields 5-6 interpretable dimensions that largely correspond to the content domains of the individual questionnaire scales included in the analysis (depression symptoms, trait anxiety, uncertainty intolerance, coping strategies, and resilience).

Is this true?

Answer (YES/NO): NO